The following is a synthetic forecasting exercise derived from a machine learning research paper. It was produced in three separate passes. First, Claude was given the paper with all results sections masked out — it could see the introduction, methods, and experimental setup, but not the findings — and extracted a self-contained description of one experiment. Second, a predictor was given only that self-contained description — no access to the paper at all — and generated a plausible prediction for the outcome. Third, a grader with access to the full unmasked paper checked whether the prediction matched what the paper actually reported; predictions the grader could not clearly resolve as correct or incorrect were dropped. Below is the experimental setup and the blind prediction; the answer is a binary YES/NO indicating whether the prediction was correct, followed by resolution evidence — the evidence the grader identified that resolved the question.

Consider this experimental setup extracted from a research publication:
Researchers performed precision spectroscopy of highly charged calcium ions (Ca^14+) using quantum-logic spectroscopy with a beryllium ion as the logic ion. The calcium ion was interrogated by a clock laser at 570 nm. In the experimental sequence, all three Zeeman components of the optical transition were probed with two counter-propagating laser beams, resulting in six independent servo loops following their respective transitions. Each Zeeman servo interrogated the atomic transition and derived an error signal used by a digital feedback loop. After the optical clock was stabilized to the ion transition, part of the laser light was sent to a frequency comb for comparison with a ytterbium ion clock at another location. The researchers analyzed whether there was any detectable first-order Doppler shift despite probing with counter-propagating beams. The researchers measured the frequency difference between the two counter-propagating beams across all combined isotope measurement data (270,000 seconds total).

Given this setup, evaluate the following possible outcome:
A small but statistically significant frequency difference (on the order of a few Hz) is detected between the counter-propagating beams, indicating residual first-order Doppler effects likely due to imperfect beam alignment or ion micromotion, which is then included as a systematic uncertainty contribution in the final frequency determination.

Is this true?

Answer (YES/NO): NO